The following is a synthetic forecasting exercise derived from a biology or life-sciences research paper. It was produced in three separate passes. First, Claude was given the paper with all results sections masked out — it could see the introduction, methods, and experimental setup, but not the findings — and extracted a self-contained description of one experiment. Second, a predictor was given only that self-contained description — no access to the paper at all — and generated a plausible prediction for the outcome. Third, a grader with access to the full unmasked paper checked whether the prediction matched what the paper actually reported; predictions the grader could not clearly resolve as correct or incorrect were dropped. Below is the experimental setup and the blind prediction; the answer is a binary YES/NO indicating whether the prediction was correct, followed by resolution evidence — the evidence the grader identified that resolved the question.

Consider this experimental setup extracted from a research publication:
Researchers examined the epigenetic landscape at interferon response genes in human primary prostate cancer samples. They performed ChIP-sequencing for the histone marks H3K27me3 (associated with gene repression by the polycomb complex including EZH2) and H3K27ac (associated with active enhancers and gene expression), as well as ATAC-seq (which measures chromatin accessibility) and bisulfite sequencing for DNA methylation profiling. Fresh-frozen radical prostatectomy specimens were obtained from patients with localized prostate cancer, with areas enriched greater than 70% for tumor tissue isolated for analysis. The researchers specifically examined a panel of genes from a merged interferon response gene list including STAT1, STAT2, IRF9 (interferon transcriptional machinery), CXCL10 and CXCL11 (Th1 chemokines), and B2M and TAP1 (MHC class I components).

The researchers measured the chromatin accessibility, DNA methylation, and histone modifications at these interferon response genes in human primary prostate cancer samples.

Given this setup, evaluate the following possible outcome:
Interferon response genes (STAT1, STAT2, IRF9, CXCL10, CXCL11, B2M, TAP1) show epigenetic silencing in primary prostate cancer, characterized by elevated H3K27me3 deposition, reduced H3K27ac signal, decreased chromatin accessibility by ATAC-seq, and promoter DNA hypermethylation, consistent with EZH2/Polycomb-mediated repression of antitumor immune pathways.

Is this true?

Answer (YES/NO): NO